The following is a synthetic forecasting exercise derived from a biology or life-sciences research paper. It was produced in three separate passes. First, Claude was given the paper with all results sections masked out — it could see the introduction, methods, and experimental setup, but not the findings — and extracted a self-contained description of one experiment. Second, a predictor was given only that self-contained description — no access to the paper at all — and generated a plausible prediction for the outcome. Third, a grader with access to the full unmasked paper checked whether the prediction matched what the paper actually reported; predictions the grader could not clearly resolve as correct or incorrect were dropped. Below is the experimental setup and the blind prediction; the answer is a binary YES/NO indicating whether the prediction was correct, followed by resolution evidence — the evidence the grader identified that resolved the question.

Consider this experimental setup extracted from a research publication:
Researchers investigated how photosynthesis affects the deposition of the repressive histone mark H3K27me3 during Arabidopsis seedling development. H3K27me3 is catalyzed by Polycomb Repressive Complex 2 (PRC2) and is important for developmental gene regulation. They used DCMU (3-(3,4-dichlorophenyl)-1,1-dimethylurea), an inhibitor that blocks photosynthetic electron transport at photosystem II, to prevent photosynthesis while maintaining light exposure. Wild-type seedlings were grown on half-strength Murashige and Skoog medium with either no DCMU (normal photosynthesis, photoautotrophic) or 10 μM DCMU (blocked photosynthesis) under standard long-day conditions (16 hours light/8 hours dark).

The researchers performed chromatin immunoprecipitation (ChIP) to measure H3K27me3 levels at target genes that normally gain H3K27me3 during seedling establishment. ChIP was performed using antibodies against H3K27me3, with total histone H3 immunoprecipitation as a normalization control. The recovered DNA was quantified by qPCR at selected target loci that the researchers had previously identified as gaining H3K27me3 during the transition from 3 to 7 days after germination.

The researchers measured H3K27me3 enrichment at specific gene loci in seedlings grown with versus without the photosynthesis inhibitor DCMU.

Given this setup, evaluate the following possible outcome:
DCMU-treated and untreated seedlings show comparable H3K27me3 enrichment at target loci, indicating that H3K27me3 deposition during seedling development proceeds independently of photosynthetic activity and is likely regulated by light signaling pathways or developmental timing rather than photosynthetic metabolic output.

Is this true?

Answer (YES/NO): NO